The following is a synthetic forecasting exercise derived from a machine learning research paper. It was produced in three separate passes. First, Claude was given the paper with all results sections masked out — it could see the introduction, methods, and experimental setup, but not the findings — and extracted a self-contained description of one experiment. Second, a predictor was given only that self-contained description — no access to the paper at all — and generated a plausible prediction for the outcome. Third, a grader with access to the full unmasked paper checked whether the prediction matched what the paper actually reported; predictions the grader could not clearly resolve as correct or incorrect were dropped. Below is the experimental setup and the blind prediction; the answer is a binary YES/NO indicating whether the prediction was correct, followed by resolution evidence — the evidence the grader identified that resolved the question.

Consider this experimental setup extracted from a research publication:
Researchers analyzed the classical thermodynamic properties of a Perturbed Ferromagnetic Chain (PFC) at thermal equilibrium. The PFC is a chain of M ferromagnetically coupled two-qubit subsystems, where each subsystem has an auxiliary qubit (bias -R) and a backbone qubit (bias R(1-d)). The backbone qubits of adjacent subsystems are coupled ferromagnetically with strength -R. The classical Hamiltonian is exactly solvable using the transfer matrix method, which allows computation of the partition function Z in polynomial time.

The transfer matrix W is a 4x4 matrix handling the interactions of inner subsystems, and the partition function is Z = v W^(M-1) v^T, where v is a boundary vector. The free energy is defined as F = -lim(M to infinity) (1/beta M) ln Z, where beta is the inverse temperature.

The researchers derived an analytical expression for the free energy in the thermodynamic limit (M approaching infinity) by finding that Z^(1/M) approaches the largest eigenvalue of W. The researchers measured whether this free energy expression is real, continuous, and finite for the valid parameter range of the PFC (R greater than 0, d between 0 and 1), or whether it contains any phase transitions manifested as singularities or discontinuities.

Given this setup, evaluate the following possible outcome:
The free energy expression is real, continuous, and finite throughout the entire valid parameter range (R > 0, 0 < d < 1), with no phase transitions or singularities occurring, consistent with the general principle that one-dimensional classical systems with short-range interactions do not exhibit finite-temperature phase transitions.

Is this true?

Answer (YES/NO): YES